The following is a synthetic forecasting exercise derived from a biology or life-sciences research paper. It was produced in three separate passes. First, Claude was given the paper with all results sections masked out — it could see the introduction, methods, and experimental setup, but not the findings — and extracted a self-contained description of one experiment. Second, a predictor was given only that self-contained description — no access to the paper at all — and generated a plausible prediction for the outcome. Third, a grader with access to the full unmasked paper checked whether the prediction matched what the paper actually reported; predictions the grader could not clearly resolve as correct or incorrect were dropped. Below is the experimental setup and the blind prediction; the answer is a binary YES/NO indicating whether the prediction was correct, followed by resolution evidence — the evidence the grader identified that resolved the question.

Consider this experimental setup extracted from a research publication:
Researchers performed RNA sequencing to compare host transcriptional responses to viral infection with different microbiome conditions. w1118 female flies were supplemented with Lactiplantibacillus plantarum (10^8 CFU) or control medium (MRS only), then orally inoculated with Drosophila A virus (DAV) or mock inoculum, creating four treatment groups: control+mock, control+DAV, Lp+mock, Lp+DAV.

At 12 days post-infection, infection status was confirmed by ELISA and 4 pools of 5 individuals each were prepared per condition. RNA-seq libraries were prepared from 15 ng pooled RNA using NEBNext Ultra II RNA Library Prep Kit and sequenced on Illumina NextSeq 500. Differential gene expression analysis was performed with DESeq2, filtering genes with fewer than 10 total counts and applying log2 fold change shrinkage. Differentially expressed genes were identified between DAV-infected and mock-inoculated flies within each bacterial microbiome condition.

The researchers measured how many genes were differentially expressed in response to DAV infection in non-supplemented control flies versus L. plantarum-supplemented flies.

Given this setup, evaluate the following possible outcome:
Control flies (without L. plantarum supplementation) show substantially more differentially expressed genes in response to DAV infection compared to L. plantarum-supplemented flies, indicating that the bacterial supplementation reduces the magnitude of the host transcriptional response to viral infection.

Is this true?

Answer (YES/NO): NO